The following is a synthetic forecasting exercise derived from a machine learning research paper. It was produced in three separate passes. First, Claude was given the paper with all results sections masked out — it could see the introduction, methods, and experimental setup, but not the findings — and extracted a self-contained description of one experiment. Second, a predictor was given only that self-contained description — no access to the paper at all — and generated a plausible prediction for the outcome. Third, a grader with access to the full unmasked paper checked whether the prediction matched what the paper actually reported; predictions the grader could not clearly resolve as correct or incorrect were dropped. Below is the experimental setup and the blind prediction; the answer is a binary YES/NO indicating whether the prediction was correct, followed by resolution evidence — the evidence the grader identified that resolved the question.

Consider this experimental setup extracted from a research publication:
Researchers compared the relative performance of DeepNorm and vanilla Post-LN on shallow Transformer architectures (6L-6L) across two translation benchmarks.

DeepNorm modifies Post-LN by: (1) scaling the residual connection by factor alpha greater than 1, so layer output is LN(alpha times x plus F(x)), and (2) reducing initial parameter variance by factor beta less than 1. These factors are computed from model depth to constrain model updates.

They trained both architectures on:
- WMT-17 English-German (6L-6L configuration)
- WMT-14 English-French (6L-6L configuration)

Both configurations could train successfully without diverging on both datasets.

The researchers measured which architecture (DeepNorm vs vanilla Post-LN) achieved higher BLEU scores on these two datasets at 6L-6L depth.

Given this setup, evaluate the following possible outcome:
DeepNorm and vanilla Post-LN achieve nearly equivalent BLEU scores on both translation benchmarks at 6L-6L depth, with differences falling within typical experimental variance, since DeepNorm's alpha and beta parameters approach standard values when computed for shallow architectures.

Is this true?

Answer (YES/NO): NO